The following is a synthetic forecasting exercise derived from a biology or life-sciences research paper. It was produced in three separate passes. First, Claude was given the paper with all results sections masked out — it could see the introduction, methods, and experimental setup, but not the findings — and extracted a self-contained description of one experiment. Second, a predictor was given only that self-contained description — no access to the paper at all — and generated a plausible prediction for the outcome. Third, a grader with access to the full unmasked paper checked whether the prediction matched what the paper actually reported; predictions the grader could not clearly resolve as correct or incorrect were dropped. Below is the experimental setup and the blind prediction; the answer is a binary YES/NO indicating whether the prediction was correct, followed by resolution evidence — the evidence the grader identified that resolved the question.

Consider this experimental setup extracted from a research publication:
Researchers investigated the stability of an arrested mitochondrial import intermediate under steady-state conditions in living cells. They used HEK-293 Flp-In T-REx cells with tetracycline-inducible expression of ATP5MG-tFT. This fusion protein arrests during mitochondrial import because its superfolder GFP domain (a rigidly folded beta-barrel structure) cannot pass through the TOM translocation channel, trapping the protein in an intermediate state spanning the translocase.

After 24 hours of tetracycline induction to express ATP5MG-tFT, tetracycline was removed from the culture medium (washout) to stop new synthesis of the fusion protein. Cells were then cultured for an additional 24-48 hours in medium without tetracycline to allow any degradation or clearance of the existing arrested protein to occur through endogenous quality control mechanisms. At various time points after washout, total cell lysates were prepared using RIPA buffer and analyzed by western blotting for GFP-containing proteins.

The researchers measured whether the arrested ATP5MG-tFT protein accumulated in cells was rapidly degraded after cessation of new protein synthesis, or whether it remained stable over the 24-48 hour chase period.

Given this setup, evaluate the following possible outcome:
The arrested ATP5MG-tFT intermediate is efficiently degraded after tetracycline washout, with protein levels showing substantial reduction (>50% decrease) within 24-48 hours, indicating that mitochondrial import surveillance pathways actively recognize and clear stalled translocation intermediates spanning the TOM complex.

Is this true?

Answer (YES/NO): NO